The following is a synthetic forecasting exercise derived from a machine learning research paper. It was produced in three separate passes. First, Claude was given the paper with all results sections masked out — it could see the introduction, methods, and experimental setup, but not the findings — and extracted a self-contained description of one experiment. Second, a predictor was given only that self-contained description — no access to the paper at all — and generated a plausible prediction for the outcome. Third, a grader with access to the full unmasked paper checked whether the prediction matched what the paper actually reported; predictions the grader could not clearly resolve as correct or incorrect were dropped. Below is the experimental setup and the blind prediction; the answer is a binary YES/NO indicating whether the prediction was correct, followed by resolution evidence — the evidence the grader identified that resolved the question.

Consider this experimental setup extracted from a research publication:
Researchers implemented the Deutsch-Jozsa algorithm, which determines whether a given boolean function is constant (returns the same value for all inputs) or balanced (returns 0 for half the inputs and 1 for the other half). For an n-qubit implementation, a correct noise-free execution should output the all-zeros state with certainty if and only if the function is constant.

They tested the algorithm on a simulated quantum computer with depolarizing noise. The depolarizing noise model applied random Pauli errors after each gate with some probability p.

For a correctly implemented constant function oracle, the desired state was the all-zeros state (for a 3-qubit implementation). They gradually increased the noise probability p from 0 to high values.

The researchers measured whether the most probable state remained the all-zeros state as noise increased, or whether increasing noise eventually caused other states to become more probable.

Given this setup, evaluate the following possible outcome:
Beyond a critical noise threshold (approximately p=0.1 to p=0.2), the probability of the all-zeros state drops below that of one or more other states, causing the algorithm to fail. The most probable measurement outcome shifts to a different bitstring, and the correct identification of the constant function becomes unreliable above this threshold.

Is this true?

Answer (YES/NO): NO